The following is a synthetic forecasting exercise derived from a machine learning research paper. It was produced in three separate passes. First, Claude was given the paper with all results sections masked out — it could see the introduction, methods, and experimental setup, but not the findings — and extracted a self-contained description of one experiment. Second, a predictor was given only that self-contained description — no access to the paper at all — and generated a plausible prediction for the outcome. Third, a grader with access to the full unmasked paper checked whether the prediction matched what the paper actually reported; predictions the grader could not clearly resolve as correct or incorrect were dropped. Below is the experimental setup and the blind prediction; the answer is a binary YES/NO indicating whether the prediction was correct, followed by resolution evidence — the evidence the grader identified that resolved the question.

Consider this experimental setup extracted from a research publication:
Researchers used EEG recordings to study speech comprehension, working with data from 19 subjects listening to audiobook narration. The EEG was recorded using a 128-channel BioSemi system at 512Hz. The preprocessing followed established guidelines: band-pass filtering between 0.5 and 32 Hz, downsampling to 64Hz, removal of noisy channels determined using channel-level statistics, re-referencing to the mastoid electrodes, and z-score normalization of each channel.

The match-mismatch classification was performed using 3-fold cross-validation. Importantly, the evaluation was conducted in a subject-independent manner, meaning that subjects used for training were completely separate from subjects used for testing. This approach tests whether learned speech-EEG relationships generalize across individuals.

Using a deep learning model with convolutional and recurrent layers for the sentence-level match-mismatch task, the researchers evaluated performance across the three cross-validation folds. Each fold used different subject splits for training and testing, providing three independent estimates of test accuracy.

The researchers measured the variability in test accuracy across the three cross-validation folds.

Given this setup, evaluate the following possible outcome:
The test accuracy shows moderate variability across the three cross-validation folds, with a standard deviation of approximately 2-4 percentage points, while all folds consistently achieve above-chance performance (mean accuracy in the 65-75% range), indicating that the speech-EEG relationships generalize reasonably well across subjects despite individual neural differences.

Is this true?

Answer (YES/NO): NO